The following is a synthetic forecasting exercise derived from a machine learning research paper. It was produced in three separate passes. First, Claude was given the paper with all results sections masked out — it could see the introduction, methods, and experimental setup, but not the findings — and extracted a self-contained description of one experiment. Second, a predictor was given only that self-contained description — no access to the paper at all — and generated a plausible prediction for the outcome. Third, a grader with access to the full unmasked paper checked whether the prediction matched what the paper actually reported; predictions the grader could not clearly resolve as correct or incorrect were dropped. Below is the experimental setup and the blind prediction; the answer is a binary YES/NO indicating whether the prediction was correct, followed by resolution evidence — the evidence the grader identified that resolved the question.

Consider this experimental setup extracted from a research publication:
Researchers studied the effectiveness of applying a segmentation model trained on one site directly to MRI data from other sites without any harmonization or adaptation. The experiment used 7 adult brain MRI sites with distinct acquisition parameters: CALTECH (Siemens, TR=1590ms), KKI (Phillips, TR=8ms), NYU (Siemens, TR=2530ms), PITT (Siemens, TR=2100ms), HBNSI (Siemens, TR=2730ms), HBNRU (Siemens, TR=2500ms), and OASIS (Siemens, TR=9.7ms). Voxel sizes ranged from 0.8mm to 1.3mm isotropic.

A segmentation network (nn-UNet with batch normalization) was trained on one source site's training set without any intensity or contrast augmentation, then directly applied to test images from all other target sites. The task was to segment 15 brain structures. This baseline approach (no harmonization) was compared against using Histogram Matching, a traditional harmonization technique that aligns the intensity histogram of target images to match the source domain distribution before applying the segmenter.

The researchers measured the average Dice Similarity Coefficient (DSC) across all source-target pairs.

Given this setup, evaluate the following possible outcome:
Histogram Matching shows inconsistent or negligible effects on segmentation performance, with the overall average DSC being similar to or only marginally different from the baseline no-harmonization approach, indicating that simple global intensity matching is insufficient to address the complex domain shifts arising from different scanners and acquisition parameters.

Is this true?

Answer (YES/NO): NO